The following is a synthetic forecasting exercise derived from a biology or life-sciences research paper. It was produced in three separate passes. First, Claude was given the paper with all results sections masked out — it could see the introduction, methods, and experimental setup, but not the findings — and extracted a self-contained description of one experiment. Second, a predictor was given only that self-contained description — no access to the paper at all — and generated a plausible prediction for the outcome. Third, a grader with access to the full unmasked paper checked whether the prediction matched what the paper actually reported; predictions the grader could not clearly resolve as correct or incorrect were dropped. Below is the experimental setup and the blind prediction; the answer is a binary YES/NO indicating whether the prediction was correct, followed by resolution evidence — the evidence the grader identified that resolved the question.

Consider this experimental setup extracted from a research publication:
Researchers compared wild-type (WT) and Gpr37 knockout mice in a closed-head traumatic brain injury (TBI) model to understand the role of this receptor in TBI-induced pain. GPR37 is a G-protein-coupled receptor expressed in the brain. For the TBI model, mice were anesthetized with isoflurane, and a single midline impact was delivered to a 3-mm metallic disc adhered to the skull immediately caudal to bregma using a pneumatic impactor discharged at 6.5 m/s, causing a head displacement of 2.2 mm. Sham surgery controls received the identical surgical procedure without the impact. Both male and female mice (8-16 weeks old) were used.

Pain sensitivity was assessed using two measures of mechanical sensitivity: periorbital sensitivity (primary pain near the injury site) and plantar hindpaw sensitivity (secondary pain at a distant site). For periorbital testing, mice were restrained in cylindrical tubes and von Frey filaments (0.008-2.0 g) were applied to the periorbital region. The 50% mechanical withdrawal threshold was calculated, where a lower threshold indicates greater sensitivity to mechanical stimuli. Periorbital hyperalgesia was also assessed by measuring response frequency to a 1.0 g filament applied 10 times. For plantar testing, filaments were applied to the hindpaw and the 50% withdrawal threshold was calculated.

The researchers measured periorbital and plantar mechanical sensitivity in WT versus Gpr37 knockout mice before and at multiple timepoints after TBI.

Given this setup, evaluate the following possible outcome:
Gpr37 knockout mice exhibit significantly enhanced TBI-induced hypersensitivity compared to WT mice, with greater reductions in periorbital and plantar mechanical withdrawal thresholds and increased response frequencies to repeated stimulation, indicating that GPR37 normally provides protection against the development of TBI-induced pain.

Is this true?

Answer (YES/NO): NO